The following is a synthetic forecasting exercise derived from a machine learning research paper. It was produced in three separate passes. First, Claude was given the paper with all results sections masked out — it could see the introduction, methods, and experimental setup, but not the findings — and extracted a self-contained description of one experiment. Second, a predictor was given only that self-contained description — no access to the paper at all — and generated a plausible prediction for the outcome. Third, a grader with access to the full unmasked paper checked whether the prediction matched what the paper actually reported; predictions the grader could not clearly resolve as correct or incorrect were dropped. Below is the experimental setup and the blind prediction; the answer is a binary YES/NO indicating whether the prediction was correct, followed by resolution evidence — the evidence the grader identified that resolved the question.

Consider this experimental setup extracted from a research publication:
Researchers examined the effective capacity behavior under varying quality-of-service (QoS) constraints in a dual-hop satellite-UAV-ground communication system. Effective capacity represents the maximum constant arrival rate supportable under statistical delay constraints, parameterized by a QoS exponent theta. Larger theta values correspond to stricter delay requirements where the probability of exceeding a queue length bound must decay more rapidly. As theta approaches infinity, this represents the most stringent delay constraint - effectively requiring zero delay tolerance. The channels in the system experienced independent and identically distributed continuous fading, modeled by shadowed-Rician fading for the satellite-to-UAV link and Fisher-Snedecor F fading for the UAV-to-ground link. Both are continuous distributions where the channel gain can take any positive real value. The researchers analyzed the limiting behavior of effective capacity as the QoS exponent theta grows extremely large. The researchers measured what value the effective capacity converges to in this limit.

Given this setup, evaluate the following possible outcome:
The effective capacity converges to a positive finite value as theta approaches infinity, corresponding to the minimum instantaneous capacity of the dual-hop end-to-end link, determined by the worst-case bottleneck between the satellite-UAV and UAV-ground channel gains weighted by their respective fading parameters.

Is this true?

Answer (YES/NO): NO